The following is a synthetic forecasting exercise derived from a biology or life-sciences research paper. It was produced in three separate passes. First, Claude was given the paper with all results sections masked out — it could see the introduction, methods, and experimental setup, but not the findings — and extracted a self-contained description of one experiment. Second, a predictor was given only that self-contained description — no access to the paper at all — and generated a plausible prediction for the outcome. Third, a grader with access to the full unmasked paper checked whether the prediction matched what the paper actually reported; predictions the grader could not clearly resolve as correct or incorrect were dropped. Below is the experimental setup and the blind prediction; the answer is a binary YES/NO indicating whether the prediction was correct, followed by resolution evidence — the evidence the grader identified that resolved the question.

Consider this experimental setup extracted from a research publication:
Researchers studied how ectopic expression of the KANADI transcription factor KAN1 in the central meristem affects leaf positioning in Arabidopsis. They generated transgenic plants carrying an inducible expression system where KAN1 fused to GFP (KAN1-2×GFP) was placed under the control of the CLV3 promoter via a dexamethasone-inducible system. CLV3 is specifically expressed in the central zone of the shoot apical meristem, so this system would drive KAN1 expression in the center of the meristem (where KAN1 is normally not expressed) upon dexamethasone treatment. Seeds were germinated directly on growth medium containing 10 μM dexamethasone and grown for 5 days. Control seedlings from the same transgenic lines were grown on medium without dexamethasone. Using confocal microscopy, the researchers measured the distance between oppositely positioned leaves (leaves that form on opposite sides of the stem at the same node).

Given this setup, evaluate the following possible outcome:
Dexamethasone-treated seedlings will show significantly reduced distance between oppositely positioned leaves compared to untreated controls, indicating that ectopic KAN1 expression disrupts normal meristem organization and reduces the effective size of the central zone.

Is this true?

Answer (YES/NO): NO